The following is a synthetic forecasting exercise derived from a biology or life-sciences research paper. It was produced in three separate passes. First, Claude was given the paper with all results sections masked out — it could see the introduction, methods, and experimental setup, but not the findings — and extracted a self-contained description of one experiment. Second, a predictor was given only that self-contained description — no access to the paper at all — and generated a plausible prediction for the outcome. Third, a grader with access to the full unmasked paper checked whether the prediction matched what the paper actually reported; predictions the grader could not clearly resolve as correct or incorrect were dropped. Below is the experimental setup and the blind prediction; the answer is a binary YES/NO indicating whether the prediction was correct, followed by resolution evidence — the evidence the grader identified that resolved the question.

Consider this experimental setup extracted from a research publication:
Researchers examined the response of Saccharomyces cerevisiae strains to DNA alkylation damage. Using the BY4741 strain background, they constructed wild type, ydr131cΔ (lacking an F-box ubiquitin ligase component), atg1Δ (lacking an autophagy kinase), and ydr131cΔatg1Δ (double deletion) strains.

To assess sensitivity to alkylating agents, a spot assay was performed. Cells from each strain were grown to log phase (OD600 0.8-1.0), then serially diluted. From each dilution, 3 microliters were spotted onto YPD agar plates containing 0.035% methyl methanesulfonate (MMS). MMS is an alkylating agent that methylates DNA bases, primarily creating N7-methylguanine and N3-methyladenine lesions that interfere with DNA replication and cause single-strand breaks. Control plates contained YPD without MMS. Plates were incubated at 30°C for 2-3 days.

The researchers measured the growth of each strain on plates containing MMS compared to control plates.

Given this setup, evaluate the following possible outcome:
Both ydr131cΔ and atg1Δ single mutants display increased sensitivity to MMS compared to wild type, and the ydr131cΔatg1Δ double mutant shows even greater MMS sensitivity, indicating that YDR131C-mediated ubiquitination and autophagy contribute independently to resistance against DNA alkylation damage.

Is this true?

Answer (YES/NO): NO